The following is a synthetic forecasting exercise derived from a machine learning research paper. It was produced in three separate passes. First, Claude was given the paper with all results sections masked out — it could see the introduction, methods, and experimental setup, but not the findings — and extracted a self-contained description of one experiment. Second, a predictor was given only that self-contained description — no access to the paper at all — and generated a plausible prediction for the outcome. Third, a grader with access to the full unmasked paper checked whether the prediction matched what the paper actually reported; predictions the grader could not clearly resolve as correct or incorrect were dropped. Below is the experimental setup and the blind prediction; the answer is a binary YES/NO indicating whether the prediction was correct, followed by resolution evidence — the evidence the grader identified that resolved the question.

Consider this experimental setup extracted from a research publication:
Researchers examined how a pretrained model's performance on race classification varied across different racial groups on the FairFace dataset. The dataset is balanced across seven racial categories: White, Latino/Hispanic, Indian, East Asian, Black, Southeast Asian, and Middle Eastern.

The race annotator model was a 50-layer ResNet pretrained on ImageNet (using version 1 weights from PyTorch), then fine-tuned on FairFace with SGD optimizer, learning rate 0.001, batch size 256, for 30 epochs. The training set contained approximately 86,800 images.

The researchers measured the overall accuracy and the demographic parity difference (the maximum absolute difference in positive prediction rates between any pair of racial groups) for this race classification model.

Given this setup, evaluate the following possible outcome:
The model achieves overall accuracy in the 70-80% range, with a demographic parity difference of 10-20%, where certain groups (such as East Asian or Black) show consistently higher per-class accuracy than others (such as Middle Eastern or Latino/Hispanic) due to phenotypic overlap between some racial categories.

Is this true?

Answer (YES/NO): NO